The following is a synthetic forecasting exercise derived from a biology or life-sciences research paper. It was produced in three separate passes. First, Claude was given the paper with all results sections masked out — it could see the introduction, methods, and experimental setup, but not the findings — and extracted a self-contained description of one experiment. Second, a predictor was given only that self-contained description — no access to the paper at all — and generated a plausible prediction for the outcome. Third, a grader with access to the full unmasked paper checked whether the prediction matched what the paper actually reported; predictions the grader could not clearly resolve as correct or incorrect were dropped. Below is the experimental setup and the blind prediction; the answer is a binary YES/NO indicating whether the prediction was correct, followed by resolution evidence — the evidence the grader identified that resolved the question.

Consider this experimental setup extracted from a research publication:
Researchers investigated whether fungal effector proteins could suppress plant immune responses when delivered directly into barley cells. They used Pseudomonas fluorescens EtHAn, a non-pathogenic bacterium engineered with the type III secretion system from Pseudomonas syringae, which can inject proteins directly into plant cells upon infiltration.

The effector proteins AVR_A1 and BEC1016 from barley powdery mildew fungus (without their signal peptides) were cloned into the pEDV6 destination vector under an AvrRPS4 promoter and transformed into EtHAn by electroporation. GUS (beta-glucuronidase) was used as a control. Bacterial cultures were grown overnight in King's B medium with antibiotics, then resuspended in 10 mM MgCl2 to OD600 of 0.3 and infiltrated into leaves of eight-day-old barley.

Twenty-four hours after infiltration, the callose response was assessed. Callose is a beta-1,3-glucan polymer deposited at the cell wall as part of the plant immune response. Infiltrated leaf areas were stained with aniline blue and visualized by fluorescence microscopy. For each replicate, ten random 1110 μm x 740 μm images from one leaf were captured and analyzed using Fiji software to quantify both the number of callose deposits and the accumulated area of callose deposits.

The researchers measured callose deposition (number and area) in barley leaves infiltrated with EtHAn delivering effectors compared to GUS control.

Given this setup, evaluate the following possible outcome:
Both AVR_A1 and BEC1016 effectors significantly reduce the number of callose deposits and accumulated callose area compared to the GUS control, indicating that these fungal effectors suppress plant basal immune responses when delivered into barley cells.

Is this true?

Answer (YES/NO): YES